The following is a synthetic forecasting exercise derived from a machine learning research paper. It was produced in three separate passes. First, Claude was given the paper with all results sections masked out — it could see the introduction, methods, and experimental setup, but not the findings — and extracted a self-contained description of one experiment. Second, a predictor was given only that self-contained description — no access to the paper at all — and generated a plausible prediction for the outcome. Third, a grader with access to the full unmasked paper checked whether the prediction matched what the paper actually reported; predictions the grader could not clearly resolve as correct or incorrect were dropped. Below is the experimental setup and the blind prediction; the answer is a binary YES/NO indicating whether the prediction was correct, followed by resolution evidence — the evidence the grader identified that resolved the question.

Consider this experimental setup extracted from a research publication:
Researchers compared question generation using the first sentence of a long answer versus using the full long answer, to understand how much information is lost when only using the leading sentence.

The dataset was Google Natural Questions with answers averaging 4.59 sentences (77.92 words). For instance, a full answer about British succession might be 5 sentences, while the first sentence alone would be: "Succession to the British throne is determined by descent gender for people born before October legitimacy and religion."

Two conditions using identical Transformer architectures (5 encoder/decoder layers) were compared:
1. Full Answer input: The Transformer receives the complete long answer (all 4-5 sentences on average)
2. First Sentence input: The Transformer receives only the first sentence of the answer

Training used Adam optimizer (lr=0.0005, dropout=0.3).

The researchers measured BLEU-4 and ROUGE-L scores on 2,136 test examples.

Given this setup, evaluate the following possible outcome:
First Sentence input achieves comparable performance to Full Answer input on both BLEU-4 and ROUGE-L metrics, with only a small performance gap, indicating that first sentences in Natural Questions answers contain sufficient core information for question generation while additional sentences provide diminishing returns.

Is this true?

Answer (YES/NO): NO